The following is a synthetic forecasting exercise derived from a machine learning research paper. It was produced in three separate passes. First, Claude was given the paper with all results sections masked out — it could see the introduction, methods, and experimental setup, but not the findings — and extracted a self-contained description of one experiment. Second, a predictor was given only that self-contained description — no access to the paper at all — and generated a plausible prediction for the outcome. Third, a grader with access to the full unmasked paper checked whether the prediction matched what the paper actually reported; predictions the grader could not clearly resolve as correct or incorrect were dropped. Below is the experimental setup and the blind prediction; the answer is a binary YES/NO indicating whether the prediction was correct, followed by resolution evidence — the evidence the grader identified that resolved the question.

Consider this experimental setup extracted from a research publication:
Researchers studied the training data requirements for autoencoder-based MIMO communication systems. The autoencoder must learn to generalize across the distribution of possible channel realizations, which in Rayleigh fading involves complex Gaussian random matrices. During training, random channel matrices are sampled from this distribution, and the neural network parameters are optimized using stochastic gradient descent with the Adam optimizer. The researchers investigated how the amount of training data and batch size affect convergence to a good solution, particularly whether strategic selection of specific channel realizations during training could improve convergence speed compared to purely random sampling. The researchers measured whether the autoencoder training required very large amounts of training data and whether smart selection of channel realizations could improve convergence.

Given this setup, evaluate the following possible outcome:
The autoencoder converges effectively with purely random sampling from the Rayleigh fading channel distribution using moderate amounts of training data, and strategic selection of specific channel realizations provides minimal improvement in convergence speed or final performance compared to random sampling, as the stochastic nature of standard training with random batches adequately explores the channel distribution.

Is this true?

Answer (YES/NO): NO